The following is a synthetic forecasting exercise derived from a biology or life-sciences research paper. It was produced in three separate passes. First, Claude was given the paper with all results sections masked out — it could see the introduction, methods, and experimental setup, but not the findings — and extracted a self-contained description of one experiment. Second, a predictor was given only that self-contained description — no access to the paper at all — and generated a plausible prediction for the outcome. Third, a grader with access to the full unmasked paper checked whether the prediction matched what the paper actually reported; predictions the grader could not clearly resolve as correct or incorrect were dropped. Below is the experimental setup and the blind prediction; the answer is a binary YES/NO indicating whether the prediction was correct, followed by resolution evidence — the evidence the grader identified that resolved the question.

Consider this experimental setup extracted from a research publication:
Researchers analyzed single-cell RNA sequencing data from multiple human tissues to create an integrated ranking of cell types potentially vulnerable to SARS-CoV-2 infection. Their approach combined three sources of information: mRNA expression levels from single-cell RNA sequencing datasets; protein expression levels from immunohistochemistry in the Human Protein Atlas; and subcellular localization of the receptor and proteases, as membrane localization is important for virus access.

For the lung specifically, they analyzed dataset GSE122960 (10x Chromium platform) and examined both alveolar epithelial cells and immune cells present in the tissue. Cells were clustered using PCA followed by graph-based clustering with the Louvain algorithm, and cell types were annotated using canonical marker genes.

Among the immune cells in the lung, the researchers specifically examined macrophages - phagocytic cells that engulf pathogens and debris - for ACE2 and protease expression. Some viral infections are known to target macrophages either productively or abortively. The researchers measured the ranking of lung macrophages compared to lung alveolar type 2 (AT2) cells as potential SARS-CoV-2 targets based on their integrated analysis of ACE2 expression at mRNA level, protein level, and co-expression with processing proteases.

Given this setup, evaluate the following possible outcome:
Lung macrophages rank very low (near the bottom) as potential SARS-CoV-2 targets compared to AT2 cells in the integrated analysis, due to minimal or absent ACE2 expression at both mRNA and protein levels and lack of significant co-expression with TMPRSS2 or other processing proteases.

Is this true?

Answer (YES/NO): NO